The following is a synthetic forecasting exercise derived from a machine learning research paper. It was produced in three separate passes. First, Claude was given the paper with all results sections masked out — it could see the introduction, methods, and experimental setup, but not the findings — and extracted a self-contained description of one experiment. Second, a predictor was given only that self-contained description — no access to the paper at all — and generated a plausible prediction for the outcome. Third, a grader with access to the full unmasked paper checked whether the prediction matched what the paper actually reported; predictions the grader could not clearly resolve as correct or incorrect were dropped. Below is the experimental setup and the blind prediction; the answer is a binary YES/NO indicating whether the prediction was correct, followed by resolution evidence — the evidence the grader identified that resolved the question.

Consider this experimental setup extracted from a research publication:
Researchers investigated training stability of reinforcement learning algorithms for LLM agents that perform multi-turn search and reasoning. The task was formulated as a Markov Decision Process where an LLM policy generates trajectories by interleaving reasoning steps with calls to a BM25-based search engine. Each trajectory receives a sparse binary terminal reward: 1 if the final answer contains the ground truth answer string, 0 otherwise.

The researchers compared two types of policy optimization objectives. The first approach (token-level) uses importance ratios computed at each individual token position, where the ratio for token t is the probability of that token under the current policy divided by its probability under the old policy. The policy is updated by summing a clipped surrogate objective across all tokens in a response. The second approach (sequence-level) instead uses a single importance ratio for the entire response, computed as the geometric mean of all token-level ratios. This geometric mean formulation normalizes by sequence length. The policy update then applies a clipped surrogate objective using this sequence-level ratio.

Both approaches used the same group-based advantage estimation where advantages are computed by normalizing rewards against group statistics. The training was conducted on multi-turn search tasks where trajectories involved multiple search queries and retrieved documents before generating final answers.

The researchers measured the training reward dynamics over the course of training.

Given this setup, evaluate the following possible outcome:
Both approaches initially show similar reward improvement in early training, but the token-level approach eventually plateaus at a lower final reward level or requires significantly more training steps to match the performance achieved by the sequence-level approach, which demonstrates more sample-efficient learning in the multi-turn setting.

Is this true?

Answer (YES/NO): NO